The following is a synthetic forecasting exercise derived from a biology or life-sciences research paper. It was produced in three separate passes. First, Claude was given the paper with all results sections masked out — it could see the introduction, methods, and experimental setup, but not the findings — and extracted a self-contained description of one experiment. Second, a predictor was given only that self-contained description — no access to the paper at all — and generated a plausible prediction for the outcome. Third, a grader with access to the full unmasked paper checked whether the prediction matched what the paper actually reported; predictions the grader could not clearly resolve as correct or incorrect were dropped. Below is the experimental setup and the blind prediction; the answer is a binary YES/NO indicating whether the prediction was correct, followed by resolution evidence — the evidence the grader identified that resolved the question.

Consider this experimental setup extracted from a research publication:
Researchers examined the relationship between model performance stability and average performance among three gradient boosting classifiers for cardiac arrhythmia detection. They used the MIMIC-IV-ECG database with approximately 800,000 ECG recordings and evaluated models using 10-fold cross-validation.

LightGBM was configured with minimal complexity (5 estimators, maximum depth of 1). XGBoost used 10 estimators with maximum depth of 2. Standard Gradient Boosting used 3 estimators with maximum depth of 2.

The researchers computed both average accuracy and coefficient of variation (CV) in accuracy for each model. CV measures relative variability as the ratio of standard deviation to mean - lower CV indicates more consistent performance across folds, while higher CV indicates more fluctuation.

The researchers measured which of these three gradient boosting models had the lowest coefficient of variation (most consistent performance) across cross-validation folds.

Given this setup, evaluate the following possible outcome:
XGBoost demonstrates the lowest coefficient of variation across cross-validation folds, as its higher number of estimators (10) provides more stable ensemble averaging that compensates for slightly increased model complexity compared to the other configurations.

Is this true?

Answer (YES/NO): NO